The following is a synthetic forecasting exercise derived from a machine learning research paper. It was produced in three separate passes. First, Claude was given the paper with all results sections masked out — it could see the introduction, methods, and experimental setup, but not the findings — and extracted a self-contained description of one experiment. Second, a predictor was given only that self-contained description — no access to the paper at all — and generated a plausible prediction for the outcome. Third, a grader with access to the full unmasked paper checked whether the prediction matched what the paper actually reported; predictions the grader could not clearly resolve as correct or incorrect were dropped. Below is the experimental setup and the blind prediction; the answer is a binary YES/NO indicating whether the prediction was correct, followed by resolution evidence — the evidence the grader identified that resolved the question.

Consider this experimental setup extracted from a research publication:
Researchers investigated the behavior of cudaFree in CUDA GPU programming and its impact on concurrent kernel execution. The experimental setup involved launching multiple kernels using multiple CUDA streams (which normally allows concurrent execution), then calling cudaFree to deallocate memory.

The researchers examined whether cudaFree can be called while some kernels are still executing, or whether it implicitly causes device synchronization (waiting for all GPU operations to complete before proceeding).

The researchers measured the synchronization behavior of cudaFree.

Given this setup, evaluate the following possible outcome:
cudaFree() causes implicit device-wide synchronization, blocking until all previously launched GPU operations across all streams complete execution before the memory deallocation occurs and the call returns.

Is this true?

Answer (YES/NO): YES